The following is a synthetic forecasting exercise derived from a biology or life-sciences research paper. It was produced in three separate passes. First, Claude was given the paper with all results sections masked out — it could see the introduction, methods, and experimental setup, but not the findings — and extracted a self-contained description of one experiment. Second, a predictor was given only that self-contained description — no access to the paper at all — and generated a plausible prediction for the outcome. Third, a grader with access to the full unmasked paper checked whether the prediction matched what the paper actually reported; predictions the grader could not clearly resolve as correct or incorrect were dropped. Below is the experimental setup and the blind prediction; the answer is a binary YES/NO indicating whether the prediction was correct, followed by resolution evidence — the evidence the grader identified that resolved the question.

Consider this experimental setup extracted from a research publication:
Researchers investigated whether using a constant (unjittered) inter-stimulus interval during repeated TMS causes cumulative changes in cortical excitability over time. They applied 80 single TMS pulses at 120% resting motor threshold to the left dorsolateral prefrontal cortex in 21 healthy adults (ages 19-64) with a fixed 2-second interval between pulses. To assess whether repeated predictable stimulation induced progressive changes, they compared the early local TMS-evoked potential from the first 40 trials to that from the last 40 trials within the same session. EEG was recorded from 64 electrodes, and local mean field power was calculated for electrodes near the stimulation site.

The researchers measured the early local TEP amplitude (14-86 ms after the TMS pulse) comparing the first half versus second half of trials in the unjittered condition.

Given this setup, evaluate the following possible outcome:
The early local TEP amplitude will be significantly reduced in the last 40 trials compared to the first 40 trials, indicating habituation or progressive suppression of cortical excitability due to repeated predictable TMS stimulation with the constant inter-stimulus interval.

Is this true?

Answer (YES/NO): NO